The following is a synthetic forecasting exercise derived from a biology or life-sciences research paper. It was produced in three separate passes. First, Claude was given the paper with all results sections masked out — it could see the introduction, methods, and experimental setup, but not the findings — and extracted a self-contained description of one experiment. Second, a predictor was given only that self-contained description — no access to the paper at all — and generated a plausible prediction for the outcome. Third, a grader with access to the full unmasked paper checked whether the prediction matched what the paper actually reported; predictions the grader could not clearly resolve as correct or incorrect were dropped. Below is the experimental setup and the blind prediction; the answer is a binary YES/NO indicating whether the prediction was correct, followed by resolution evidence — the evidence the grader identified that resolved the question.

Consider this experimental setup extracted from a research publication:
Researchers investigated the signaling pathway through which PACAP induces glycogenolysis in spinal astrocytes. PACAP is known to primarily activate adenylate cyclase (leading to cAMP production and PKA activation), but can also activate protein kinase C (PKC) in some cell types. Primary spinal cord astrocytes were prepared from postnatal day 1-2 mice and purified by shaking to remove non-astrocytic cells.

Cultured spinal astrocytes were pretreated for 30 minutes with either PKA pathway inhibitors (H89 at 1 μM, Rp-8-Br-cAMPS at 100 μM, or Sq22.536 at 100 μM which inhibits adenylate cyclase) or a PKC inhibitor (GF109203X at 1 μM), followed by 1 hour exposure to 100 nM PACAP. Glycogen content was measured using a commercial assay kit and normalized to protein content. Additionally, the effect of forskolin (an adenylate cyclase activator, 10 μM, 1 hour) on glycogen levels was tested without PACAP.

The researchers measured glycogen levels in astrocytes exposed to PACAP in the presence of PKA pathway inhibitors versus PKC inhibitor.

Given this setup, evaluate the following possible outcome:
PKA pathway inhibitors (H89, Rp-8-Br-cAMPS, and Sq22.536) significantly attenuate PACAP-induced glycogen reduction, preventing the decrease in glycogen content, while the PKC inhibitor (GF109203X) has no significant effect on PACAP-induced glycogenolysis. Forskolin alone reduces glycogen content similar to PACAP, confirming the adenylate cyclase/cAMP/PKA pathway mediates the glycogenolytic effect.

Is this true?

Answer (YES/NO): NO